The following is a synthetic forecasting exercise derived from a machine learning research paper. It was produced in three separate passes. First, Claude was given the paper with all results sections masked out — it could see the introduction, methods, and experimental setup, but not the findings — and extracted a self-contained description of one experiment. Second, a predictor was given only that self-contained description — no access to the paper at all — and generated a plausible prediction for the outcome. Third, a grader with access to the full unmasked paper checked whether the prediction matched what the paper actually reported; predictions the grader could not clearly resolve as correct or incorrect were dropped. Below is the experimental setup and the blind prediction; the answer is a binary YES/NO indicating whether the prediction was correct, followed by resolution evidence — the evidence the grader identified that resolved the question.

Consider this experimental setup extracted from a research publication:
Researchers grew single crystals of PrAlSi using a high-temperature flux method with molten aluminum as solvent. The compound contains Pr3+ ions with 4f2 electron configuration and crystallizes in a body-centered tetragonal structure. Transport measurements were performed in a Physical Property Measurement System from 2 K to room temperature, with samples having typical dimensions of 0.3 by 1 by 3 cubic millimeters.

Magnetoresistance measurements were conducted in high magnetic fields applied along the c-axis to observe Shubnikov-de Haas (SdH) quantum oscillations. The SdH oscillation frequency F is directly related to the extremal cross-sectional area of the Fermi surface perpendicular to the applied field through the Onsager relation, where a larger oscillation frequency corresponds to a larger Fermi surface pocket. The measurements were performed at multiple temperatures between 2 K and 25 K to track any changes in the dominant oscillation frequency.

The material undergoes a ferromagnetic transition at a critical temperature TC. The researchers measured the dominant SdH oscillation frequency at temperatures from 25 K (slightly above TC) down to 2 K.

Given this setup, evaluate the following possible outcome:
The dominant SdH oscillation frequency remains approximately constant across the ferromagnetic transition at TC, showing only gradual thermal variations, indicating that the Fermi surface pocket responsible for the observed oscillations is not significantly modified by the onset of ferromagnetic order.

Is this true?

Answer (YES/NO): NO